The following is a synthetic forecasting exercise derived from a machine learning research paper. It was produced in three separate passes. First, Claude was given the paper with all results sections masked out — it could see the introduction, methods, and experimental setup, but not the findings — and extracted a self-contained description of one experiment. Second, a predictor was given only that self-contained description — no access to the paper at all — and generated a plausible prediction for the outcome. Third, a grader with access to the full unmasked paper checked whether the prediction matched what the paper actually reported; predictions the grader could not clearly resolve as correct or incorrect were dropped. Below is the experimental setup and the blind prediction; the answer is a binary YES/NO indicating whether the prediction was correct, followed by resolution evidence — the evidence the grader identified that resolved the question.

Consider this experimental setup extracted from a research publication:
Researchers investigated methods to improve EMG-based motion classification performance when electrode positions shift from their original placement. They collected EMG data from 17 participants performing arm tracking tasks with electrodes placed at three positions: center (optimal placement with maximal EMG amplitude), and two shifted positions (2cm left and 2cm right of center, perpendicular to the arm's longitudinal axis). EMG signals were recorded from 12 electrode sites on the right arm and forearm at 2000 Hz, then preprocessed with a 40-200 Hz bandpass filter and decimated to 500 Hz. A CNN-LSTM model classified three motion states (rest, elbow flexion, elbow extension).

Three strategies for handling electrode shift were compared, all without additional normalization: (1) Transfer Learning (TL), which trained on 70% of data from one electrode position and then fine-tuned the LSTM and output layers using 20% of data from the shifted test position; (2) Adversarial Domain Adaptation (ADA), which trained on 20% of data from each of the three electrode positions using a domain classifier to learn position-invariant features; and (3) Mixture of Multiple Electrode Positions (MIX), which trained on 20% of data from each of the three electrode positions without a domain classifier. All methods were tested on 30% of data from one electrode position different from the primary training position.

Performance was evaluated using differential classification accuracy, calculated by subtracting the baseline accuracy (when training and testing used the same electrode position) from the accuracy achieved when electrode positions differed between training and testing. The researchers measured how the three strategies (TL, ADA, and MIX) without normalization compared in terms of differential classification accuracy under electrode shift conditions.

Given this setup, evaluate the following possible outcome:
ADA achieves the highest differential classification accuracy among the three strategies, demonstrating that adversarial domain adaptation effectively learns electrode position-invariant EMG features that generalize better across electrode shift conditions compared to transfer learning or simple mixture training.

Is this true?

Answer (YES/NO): NO